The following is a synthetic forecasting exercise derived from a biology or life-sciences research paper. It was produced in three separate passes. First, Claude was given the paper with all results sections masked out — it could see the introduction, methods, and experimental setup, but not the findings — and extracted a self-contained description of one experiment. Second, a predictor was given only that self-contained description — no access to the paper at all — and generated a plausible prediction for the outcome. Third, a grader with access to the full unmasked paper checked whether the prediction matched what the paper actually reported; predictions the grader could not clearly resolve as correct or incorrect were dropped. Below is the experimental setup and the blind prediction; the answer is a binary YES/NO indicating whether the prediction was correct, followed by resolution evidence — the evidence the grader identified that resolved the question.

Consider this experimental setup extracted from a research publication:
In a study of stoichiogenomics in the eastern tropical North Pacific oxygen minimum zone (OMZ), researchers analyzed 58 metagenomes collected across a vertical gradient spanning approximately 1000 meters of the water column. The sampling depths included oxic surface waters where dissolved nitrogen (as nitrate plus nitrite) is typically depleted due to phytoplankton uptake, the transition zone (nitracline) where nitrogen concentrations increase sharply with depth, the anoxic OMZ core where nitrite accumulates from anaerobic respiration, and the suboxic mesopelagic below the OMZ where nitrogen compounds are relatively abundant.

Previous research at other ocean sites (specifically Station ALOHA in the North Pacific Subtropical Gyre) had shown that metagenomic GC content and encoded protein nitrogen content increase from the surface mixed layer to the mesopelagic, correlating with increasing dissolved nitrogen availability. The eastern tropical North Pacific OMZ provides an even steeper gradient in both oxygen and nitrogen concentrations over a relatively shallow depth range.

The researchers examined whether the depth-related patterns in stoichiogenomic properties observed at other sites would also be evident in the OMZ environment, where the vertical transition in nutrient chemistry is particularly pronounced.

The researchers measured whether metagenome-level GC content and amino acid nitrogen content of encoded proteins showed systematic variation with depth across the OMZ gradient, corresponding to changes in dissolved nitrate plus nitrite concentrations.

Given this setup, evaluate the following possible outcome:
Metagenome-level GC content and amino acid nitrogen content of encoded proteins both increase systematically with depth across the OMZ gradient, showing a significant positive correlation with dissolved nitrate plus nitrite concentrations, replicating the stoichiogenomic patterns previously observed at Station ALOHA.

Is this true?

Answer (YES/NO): YES